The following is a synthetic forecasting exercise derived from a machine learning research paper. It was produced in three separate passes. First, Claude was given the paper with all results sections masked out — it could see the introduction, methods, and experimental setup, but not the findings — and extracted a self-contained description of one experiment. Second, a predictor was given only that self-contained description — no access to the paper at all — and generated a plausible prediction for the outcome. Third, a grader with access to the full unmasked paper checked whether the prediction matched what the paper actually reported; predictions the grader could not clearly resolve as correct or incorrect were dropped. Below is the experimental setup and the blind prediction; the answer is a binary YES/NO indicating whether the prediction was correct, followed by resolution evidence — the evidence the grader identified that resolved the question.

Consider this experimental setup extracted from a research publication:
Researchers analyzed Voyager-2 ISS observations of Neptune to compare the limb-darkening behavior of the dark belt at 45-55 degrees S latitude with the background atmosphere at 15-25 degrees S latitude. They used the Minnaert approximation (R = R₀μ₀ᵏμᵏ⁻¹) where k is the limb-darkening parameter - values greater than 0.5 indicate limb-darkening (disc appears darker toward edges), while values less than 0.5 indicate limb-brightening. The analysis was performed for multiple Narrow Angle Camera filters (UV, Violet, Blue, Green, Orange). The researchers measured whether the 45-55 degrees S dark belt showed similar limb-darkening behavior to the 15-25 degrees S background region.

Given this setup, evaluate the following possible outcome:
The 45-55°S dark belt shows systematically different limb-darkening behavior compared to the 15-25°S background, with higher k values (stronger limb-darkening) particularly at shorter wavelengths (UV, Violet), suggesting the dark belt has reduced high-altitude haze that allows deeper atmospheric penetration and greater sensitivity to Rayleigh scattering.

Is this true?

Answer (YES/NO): NO